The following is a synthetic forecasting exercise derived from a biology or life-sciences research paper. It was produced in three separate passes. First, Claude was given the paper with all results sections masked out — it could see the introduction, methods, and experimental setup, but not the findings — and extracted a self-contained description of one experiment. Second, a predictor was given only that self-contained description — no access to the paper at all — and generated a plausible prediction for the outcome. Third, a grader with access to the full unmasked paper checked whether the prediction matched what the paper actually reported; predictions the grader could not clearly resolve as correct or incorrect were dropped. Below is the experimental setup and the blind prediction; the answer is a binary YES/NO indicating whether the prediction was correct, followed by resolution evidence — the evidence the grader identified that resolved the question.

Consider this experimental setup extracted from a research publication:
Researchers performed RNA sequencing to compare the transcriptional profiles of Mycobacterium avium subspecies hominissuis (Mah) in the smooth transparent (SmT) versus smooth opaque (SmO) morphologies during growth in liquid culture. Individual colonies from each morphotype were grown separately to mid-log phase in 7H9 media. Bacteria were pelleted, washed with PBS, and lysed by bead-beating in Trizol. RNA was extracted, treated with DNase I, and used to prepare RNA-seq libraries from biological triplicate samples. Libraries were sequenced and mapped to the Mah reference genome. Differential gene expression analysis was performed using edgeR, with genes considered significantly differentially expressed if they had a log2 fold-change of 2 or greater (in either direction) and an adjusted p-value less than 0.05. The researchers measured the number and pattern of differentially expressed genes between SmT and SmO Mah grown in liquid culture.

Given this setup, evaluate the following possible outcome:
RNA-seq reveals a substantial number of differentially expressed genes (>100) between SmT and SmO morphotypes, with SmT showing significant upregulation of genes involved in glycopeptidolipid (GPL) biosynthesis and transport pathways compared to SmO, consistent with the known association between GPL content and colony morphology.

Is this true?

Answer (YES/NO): NO